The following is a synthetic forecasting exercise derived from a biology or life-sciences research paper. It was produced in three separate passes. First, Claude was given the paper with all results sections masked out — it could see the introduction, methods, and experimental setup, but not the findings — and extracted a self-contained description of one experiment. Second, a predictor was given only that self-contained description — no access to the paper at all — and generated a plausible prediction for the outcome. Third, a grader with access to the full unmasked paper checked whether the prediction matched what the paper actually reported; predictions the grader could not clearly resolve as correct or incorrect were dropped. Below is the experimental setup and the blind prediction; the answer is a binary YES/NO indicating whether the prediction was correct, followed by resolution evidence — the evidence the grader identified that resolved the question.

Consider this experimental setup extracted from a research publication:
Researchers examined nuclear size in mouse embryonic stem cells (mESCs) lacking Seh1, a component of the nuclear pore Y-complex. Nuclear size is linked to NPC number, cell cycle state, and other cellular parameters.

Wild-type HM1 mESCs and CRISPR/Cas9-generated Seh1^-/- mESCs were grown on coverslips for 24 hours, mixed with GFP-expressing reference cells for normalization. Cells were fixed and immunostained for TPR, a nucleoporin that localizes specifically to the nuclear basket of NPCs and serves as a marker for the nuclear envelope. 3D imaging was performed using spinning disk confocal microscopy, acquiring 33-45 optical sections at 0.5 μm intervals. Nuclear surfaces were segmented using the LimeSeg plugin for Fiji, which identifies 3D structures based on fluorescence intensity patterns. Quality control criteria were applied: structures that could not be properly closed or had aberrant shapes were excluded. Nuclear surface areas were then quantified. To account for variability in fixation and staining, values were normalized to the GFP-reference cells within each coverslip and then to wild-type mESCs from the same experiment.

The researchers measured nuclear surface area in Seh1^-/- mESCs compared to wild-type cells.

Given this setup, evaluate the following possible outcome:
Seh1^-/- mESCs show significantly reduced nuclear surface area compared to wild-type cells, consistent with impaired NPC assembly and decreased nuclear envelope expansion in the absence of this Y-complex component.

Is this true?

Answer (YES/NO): YES